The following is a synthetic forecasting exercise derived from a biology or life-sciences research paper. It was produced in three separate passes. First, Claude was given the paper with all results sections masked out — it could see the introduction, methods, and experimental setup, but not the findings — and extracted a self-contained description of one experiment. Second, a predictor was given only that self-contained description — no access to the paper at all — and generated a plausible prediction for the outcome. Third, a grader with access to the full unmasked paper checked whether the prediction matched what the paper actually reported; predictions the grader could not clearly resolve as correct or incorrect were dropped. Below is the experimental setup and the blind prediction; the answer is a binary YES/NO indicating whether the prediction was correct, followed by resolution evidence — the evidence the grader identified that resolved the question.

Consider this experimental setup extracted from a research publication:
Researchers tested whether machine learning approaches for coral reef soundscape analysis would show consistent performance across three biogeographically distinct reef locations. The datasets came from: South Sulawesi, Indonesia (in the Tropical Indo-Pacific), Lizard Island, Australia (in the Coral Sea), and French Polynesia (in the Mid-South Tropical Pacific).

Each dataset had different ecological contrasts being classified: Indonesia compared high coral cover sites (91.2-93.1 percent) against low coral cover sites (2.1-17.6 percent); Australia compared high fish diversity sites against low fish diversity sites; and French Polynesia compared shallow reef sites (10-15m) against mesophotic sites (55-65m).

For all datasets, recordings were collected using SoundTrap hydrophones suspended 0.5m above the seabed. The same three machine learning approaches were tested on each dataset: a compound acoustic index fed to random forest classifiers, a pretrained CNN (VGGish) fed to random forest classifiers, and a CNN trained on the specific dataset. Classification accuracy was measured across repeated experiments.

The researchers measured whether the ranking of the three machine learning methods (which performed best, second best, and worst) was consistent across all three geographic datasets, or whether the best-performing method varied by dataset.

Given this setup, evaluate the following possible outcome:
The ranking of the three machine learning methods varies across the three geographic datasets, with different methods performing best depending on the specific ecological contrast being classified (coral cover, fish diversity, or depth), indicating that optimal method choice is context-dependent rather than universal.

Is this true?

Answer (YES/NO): NO